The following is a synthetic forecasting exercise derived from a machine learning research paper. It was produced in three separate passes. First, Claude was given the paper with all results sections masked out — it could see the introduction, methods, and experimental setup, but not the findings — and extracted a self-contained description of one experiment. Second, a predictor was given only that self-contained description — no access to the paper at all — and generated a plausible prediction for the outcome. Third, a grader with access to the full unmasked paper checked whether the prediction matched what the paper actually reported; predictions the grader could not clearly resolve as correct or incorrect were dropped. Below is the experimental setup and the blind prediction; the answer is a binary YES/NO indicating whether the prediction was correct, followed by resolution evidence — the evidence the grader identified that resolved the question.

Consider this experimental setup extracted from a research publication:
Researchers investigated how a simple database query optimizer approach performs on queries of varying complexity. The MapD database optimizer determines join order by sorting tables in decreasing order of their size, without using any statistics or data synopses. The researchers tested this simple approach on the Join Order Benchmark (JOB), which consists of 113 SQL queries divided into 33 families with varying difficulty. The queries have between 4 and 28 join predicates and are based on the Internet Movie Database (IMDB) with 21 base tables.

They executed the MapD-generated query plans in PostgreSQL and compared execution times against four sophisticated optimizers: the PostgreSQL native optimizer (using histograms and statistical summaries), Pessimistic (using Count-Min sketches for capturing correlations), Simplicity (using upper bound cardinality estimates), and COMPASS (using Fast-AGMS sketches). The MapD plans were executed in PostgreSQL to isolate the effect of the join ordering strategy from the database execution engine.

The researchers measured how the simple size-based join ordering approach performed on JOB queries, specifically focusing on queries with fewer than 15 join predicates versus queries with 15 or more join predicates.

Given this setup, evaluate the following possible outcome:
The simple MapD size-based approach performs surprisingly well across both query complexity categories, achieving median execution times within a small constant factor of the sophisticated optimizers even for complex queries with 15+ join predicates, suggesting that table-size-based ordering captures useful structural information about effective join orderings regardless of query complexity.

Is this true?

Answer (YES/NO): NO